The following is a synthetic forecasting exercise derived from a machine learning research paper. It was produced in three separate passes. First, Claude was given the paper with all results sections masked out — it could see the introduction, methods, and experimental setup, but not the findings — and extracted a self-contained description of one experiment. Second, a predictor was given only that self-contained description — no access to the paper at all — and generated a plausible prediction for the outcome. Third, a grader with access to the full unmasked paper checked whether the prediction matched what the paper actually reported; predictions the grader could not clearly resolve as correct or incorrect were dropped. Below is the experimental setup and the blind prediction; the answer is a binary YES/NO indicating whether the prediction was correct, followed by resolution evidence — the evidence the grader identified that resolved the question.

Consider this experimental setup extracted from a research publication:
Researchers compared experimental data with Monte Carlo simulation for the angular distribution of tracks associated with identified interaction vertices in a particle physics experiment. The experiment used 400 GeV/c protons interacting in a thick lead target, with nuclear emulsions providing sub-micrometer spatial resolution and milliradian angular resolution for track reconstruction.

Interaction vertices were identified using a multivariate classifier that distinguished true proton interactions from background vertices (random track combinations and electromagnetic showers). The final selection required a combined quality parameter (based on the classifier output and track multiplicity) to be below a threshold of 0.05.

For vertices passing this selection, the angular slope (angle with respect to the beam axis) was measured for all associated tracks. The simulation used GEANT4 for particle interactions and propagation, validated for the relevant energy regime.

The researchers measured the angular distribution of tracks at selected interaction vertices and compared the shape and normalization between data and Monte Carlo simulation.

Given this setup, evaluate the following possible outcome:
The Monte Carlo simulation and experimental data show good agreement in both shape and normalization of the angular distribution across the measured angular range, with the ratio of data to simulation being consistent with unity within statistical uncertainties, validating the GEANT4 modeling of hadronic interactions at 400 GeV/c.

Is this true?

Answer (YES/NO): YES